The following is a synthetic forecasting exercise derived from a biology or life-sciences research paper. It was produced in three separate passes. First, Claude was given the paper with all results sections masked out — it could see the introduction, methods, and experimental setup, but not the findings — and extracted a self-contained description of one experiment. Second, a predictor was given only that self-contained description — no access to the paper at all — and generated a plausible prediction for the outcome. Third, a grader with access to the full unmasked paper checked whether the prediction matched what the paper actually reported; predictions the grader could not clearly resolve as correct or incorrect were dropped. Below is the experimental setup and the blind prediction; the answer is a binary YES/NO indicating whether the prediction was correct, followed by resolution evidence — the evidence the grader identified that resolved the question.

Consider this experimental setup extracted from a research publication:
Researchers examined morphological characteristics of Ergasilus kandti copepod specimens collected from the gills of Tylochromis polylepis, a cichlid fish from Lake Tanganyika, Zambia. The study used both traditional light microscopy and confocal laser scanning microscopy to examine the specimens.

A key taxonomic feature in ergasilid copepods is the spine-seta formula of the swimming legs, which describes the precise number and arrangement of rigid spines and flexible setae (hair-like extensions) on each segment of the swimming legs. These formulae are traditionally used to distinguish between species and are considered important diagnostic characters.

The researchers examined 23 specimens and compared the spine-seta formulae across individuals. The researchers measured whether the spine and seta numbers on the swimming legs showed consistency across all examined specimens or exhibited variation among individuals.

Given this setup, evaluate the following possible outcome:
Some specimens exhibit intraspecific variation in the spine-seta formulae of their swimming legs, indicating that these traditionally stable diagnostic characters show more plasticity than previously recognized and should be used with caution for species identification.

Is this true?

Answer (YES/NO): NO